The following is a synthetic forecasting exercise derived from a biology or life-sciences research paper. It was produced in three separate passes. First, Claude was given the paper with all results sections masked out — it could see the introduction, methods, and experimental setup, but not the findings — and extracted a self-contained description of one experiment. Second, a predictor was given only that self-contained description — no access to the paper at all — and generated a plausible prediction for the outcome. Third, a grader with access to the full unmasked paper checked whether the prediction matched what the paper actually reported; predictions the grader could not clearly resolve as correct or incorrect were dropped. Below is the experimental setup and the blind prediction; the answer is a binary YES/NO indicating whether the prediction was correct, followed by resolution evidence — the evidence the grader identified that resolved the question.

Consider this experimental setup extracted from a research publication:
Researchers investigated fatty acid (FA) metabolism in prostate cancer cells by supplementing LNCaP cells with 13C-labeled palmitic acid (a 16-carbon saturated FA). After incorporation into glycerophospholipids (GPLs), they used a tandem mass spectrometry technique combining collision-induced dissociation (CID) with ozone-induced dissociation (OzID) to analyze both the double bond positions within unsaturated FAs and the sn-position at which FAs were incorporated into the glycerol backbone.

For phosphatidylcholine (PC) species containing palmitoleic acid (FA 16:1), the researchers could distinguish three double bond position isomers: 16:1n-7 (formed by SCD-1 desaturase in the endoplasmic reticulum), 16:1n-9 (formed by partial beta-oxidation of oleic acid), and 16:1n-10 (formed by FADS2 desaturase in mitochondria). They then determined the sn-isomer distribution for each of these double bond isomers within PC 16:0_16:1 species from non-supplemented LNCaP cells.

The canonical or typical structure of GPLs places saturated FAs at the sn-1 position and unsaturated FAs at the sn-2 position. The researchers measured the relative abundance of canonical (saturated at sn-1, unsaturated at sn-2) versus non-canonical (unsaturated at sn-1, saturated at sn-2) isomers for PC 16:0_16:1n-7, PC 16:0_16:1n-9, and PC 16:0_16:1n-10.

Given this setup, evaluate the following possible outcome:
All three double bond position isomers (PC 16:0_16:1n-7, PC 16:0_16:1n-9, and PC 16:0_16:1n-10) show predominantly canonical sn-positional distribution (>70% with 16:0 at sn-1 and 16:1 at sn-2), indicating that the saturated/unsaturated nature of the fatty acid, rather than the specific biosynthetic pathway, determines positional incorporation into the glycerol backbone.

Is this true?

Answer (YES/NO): NO